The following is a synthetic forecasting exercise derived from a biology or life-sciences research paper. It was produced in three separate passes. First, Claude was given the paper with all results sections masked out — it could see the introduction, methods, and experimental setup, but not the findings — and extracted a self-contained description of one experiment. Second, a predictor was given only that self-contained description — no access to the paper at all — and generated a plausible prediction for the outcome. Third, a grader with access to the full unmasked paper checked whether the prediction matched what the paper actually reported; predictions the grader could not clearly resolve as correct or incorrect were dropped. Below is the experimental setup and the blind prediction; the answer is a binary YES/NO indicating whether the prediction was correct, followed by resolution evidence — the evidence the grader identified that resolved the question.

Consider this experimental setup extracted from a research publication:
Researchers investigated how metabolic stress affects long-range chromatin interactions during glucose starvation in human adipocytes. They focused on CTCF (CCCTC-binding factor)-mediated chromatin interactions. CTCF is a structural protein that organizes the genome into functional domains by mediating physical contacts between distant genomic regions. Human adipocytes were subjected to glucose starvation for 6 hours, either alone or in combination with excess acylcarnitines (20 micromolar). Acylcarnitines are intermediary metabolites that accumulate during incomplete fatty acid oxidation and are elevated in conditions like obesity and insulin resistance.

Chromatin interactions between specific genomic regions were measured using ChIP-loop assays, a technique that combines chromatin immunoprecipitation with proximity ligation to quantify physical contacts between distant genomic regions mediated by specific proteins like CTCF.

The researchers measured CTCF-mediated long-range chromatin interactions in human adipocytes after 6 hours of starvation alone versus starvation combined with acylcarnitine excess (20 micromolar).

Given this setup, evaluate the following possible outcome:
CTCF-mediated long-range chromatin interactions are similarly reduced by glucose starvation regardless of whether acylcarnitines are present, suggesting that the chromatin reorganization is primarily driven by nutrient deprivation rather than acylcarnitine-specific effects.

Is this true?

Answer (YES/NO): NO